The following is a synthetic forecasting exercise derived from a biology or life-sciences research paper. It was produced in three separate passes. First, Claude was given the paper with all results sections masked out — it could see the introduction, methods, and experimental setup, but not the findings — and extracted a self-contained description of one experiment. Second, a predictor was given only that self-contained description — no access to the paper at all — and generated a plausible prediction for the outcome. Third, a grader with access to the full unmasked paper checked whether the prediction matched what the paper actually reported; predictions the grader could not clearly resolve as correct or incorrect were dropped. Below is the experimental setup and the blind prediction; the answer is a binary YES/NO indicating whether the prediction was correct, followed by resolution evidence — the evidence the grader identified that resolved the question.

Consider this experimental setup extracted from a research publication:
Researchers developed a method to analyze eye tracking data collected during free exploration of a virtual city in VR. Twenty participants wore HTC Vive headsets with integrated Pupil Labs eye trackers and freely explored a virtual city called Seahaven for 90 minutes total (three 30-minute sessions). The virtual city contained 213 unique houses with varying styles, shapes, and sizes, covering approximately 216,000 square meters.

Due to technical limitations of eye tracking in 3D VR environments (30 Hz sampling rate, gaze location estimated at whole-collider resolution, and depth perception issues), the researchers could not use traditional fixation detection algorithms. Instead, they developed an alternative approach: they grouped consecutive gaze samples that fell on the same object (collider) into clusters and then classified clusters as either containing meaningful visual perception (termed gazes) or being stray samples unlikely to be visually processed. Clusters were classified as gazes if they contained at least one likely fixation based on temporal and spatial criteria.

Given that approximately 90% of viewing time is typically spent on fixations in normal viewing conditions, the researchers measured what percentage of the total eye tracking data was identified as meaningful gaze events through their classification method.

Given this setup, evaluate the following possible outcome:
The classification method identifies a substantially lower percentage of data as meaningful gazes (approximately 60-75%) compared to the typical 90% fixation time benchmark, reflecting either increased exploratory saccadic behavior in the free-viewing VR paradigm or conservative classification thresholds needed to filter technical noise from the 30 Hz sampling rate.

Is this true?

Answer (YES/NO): NO